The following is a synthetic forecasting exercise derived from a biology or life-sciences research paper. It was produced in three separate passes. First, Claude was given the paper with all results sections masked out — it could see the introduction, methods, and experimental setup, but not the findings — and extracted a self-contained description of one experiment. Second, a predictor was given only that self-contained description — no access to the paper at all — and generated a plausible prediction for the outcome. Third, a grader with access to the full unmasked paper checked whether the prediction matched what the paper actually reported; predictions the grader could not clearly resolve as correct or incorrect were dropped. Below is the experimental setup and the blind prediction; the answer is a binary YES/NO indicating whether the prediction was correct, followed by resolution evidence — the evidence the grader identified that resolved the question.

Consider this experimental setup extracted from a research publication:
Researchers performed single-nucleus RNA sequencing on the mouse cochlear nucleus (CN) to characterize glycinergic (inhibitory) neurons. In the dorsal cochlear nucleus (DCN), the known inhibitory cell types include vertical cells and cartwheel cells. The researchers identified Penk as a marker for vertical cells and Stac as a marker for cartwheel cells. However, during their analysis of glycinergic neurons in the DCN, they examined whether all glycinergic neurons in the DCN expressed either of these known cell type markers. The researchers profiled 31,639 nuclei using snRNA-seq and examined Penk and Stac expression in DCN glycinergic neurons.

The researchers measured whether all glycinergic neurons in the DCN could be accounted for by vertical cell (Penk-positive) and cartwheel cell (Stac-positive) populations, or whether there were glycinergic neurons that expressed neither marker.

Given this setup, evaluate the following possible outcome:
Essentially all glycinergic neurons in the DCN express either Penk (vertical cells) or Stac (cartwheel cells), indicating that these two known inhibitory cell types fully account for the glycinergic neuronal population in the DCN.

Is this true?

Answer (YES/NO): NO